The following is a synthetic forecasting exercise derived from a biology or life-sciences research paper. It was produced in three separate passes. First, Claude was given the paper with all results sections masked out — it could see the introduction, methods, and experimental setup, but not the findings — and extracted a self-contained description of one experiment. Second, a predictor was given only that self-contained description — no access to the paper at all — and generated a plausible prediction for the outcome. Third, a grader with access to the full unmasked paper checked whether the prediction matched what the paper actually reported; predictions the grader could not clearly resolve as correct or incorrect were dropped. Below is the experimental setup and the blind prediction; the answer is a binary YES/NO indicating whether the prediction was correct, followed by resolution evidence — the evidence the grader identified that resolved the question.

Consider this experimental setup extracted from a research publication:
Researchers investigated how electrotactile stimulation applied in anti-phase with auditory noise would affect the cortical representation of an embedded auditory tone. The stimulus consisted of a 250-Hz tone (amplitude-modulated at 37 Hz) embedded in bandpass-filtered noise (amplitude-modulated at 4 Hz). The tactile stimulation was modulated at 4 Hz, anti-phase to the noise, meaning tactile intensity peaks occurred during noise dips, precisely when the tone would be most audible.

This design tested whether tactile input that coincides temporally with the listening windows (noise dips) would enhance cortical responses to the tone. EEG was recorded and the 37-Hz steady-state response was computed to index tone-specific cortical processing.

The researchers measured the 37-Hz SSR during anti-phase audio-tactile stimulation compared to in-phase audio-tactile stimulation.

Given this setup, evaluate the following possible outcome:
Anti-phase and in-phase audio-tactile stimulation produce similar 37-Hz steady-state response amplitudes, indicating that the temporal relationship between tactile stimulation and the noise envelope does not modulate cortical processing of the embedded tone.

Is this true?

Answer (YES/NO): NO